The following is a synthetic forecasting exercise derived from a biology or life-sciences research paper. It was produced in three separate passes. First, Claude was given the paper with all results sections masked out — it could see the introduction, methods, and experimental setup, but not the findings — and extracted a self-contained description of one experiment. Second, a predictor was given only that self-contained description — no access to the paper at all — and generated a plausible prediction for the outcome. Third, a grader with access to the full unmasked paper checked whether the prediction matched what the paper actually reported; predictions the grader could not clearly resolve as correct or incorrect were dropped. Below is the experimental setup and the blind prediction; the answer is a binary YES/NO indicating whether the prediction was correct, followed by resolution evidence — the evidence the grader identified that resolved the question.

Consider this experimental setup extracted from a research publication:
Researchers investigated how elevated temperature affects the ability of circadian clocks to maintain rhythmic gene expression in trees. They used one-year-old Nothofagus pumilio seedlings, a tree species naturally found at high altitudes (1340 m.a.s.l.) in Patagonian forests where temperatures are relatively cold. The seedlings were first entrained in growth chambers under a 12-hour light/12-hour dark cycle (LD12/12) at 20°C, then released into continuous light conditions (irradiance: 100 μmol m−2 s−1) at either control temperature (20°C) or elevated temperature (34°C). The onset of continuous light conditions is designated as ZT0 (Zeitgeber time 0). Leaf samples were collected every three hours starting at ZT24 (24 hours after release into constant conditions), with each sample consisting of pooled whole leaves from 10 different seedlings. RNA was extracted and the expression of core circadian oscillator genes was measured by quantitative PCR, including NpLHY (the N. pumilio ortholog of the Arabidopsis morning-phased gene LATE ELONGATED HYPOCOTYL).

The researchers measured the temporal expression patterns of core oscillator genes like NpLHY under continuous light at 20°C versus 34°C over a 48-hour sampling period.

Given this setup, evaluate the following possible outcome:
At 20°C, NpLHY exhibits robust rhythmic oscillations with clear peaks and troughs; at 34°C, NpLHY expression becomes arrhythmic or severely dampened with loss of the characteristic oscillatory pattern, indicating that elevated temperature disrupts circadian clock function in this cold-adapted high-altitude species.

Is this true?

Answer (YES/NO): YES